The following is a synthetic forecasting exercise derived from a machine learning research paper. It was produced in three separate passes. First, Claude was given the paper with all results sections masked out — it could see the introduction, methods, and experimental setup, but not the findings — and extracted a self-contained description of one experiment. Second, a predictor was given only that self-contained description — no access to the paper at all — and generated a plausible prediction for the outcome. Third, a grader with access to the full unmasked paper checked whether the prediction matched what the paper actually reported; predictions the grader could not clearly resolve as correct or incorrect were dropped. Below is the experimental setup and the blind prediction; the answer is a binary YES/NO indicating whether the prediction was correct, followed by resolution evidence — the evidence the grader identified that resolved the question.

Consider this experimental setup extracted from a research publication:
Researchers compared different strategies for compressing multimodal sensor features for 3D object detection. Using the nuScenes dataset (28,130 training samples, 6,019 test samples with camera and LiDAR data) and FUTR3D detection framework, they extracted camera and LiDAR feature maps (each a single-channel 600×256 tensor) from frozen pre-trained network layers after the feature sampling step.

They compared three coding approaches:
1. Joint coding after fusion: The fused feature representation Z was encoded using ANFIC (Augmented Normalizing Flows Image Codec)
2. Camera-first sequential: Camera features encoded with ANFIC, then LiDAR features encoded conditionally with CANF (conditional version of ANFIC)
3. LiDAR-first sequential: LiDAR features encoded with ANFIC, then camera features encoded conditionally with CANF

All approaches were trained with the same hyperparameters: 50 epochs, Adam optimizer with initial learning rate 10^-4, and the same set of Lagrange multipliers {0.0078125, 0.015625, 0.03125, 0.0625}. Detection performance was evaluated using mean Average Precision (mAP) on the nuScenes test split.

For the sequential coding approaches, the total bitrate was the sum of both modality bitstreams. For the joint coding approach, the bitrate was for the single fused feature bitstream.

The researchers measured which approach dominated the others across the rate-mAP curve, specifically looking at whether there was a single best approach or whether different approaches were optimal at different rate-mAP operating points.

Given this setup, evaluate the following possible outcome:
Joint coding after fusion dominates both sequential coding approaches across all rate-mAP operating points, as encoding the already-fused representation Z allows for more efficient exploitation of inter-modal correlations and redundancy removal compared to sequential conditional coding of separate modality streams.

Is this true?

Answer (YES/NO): YES